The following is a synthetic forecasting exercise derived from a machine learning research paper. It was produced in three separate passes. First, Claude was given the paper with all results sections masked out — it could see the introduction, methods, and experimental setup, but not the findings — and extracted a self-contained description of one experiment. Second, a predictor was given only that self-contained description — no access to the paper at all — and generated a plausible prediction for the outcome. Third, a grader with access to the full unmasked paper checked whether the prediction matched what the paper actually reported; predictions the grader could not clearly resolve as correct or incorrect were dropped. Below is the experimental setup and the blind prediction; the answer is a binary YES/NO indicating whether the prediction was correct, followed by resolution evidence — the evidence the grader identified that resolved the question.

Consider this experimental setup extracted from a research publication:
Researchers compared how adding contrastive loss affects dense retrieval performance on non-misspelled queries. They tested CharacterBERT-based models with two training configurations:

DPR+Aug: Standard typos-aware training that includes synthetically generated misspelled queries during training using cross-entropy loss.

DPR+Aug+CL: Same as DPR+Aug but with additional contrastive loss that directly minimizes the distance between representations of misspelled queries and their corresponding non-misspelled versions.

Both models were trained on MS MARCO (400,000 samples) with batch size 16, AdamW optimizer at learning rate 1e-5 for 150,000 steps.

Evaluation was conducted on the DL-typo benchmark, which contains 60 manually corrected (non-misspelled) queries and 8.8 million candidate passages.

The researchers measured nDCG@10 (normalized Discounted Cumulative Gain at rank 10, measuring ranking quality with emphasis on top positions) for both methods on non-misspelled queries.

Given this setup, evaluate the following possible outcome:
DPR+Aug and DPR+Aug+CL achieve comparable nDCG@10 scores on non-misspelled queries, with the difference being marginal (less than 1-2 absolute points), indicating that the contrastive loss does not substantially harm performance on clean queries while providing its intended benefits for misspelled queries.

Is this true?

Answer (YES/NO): NO